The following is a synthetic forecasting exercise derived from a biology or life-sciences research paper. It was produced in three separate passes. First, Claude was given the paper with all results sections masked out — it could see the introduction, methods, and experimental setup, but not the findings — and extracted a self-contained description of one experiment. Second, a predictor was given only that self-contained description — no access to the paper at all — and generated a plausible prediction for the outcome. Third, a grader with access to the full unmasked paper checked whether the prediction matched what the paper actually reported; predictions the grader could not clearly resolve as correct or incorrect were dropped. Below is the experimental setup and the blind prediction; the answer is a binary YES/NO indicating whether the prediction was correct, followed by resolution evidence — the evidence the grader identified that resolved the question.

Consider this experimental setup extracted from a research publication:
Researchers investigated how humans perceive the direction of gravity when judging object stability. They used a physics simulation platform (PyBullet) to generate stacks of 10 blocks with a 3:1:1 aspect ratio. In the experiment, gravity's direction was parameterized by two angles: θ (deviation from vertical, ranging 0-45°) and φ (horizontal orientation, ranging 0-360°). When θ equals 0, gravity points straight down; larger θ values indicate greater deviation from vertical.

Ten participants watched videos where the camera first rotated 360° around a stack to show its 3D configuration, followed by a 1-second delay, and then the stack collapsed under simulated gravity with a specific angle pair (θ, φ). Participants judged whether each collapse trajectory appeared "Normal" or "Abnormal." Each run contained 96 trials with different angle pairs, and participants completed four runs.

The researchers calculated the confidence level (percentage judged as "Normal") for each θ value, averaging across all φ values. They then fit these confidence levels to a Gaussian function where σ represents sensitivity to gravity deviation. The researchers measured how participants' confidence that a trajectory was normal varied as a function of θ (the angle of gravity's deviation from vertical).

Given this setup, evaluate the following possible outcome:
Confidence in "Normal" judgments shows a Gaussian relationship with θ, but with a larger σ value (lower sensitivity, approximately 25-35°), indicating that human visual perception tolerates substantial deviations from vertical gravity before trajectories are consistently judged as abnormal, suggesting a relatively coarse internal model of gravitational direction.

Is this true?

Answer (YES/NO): NO